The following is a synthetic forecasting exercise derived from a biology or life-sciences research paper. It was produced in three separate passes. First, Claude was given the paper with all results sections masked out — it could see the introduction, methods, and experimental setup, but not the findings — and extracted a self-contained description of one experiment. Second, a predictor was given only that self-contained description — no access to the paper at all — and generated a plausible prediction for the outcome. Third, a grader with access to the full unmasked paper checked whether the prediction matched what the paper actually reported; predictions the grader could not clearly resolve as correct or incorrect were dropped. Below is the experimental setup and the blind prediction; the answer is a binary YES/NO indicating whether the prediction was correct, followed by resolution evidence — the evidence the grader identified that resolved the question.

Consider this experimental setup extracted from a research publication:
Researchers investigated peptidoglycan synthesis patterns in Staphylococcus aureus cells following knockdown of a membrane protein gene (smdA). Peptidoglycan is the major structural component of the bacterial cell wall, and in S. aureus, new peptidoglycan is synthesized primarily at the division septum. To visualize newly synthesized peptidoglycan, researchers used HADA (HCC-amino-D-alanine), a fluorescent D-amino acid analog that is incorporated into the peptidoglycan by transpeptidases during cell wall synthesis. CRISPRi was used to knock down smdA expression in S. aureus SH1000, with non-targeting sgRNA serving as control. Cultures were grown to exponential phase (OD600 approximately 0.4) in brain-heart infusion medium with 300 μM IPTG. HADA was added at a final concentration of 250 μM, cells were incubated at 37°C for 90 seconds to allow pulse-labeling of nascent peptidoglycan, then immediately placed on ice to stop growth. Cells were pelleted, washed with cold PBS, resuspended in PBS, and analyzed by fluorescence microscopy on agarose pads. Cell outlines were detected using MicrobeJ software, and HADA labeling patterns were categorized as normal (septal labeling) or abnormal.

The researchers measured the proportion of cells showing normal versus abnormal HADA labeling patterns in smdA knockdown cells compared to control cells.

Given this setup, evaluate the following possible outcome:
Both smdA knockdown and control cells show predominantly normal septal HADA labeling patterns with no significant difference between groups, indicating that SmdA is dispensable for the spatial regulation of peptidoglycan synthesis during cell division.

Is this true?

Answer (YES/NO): NO